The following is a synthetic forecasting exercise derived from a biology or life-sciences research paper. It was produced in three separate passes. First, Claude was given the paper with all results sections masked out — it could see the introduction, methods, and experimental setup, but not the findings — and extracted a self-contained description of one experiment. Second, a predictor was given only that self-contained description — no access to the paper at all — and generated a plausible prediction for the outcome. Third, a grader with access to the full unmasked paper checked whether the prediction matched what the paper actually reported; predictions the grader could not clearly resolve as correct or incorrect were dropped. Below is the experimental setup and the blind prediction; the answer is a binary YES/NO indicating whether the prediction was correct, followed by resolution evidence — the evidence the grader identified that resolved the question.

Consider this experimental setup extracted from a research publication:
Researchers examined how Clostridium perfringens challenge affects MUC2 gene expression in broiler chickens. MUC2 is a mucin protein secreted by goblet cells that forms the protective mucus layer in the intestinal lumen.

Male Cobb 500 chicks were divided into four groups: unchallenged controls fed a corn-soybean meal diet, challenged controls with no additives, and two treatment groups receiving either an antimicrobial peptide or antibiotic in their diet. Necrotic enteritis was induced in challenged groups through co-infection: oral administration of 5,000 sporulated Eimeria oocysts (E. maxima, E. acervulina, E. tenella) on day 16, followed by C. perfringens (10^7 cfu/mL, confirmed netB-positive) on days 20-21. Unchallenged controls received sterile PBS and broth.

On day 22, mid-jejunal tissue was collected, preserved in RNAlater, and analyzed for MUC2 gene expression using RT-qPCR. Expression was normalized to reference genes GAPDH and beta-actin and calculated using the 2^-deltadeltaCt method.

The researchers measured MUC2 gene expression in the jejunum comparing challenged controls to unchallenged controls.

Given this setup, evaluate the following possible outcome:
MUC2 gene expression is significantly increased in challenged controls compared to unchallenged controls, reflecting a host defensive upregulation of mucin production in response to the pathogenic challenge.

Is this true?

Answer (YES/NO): YES